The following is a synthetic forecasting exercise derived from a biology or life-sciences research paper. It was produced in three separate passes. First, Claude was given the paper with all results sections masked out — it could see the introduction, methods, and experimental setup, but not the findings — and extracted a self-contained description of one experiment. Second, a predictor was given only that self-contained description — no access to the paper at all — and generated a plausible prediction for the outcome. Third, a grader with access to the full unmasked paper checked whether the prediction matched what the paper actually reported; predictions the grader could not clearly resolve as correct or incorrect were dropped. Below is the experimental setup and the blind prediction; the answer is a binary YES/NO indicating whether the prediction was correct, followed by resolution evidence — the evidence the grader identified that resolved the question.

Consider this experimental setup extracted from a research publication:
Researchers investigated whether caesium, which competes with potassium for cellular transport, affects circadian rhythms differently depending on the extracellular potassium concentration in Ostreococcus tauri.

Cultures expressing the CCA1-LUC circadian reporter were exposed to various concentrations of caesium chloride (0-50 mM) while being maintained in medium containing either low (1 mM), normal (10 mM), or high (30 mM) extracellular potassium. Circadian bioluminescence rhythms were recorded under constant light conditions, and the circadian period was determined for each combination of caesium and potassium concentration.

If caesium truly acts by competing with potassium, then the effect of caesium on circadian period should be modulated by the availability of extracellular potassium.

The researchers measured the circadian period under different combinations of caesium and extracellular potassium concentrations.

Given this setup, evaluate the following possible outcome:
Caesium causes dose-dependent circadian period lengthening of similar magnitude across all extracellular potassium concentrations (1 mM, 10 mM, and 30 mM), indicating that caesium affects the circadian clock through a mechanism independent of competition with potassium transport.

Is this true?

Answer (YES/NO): NO